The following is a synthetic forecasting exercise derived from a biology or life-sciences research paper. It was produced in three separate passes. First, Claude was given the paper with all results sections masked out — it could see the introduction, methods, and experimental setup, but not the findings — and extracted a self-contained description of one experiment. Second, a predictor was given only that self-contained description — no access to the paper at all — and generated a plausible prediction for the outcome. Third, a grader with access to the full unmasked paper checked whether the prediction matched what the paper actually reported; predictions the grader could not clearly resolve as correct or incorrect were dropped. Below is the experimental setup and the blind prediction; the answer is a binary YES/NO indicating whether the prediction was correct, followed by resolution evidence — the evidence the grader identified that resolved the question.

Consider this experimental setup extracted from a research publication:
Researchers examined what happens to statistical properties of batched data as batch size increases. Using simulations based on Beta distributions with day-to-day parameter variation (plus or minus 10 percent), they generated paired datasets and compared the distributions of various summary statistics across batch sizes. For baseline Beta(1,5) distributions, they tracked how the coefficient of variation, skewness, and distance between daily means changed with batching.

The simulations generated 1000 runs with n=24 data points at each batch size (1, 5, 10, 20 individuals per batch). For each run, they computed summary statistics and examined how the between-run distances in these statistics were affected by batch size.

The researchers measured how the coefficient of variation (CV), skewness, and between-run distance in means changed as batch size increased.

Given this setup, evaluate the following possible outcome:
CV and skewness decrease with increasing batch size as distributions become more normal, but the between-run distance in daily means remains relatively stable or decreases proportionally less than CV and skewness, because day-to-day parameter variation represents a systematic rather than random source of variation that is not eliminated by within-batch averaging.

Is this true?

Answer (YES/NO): YES